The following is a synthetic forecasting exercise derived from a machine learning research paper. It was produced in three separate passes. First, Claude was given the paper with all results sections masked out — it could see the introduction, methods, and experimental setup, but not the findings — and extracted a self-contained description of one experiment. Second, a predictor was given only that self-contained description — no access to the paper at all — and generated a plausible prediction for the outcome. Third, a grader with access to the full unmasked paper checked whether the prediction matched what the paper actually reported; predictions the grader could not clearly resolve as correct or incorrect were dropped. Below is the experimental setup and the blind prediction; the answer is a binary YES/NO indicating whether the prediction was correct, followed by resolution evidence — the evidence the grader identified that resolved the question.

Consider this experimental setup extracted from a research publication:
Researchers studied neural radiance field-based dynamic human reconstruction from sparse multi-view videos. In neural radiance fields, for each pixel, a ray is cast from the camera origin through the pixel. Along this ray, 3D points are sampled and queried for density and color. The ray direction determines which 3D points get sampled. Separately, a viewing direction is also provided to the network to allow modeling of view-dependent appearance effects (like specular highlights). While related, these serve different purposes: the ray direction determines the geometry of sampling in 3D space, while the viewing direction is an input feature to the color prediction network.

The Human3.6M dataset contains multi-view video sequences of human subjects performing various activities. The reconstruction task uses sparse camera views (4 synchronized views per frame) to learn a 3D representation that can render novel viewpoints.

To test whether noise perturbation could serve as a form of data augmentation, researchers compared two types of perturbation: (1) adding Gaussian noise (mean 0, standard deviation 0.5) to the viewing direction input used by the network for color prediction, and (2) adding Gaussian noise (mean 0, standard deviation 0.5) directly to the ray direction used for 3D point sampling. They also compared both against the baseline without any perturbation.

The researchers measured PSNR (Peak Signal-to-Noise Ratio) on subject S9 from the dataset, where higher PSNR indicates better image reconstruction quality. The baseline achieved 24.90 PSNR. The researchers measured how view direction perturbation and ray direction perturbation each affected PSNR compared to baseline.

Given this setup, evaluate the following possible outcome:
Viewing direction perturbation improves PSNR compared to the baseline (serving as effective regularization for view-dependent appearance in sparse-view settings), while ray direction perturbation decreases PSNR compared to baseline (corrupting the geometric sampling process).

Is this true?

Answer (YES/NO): YES